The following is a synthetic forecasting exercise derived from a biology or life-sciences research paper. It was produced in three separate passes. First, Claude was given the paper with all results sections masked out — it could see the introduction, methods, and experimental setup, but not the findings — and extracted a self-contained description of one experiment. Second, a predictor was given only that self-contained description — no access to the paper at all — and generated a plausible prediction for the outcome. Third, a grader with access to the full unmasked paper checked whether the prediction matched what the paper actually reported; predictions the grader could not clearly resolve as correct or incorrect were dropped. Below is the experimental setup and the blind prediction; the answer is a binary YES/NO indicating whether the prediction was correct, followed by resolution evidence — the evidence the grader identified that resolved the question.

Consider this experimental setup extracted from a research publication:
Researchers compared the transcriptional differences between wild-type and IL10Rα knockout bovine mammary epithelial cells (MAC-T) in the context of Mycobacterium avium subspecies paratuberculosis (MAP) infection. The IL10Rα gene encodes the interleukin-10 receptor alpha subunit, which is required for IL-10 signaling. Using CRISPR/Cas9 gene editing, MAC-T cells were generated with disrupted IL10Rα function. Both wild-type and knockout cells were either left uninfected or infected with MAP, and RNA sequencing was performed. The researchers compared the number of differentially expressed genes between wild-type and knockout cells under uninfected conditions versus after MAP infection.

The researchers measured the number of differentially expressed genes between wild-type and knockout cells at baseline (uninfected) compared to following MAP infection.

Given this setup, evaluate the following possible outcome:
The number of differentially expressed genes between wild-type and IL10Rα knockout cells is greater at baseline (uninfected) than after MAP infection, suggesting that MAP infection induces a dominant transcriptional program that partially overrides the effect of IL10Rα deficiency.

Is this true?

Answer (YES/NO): YES